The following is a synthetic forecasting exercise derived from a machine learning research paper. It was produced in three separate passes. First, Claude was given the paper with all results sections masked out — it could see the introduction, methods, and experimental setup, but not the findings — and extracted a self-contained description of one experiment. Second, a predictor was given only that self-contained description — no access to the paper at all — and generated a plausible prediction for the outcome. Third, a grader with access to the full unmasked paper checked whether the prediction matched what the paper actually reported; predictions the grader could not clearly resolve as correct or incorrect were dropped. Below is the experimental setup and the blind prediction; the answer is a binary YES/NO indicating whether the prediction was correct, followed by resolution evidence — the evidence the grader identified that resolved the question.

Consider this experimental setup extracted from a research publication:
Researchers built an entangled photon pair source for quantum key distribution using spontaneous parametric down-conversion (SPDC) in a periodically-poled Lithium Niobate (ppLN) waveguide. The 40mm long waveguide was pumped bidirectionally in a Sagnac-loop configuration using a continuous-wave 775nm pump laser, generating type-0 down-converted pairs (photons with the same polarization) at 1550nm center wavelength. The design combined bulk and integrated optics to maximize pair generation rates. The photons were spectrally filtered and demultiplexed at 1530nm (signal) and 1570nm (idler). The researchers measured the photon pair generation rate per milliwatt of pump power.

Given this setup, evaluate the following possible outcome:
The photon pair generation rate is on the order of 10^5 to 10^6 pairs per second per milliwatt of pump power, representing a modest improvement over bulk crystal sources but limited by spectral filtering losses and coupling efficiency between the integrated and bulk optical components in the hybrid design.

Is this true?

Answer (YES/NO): NO